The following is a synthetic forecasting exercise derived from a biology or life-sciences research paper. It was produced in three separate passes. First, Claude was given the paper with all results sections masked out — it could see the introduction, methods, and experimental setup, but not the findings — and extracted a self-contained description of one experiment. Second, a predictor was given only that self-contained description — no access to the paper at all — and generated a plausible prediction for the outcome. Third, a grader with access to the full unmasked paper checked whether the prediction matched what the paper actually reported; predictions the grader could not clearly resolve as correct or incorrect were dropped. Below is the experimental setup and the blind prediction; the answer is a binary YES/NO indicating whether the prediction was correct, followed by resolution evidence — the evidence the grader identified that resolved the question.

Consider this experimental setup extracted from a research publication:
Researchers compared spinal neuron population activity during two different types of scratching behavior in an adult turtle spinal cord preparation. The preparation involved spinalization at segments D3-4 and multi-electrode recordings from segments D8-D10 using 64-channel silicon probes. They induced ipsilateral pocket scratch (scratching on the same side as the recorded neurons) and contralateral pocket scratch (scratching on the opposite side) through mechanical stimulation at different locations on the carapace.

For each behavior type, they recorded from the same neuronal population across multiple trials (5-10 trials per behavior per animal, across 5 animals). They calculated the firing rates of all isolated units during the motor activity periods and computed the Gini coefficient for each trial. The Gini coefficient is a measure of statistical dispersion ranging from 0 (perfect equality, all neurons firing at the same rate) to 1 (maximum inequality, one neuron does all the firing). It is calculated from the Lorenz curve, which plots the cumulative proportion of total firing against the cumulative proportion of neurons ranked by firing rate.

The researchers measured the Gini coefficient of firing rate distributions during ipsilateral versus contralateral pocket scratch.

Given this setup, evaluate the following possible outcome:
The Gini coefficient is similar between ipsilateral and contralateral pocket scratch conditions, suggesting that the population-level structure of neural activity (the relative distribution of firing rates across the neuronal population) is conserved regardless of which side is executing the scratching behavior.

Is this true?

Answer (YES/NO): YES